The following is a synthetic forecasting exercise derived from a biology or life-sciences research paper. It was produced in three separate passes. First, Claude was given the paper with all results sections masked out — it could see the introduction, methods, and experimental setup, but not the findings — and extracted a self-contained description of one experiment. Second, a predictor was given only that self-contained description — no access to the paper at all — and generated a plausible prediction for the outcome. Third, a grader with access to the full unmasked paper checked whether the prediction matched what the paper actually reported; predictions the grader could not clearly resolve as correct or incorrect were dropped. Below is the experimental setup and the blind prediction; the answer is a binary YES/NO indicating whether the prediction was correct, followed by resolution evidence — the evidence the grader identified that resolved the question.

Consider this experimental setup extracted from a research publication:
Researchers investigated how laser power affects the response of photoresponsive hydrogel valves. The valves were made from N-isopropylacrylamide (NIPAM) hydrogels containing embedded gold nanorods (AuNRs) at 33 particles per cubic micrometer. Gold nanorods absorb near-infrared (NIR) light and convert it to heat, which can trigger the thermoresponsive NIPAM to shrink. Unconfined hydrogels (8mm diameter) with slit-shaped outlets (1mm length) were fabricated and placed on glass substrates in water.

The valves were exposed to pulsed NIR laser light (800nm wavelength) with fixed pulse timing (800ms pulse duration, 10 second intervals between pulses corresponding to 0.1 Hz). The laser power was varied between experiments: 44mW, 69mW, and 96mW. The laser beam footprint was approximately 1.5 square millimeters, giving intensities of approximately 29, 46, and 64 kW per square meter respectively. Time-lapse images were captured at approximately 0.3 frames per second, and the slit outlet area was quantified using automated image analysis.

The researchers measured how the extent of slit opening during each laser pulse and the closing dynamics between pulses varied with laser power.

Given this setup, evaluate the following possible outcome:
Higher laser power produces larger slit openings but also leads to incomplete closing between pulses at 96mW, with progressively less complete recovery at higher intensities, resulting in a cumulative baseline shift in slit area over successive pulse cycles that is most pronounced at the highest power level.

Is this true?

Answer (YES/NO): NO